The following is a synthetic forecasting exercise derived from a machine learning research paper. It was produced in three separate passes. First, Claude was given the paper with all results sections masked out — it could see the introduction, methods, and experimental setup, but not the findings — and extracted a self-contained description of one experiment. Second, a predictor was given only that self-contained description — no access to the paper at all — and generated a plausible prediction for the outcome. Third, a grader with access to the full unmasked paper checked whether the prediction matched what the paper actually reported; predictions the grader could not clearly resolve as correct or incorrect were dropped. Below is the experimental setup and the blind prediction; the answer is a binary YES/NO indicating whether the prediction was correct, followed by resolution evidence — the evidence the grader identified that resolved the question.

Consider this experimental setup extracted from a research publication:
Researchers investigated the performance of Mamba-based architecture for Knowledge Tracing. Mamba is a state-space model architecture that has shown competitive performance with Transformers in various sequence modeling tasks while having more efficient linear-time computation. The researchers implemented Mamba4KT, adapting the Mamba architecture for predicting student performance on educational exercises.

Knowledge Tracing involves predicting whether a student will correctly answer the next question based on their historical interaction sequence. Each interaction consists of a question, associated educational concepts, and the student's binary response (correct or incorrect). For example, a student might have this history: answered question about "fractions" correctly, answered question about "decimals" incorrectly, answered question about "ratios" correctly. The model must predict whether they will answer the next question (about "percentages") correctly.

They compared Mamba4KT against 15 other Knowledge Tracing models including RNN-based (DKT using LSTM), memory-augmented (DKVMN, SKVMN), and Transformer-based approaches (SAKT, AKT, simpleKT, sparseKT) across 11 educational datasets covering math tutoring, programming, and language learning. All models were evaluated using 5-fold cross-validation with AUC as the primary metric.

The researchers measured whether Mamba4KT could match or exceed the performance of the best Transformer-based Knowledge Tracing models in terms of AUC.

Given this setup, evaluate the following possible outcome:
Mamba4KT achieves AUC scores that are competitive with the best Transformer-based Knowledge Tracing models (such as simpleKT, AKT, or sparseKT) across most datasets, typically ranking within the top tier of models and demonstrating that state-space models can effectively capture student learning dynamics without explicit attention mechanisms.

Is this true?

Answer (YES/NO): NO